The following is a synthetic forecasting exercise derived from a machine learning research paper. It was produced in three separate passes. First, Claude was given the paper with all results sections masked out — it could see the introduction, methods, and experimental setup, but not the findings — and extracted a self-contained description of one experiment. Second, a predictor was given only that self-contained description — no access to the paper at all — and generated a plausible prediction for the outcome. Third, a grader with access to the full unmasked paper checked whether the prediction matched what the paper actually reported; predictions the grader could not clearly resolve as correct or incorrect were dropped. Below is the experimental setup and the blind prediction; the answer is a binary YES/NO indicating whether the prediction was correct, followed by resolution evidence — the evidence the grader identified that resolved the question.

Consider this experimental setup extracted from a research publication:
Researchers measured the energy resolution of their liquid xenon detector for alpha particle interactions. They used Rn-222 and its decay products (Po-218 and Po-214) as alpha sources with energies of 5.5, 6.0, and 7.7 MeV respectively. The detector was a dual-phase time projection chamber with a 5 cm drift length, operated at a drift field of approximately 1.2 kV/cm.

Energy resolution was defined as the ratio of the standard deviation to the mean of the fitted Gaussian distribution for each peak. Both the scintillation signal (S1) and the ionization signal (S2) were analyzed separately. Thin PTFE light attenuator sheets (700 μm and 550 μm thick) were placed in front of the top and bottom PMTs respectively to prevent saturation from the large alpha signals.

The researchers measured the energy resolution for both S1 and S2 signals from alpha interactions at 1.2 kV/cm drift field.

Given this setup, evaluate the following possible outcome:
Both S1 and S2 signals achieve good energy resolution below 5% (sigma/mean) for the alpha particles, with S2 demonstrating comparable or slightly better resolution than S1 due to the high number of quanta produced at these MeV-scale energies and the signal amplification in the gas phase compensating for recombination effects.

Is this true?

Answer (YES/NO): NO